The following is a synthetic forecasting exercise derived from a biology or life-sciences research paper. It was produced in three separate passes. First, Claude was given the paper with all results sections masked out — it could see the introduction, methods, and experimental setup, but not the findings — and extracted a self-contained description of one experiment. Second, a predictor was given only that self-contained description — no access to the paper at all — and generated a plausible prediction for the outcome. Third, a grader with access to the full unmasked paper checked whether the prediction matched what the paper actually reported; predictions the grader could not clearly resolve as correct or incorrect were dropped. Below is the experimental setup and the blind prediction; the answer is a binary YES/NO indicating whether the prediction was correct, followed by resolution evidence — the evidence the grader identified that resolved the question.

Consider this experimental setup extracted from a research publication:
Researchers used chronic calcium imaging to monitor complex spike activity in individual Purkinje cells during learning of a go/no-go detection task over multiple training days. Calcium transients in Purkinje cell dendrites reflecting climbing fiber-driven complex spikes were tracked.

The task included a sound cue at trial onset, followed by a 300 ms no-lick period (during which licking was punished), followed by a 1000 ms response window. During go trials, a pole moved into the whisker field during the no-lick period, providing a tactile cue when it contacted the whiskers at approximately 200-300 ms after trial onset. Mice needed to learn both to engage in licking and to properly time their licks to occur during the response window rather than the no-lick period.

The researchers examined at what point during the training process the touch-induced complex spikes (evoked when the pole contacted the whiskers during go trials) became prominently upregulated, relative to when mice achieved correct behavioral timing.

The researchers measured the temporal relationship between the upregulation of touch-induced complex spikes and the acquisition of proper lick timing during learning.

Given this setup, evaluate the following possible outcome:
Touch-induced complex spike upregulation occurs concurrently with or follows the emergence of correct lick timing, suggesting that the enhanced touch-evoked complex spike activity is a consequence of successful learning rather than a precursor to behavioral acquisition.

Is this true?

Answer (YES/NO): NO